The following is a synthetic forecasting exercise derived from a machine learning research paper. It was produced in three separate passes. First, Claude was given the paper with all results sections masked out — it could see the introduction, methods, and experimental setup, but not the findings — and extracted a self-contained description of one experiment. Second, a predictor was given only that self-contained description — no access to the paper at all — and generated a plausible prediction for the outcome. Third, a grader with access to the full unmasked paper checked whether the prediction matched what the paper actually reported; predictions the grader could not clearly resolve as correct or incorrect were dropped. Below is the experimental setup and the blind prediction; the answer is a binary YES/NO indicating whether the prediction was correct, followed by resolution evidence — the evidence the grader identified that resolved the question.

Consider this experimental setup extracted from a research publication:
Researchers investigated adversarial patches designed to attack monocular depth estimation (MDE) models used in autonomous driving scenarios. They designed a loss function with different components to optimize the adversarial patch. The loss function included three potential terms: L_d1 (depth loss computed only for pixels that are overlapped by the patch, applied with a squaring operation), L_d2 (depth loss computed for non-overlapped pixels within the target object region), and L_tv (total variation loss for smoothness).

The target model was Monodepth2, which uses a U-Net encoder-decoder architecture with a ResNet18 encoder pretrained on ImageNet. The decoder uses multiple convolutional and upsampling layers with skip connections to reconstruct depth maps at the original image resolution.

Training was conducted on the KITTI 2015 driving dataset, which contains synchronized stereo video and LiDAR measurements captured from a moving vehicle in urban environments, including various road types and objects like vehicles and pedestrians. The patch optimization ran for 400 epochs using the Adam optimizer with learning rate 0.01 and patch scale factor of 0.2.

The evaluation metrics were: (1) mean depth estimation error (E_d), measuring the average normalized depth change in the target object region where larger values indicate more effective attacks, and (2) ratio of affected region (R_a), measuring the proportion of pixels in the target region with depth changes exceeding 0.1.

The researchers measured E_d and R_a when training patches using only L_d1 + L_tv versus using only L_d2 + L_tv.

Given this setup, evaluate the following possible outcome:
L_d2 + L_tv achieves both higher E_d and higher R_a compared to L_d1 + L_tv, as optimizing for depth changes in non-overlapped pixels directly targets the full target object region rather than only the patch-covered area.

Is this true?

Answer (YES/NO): NO